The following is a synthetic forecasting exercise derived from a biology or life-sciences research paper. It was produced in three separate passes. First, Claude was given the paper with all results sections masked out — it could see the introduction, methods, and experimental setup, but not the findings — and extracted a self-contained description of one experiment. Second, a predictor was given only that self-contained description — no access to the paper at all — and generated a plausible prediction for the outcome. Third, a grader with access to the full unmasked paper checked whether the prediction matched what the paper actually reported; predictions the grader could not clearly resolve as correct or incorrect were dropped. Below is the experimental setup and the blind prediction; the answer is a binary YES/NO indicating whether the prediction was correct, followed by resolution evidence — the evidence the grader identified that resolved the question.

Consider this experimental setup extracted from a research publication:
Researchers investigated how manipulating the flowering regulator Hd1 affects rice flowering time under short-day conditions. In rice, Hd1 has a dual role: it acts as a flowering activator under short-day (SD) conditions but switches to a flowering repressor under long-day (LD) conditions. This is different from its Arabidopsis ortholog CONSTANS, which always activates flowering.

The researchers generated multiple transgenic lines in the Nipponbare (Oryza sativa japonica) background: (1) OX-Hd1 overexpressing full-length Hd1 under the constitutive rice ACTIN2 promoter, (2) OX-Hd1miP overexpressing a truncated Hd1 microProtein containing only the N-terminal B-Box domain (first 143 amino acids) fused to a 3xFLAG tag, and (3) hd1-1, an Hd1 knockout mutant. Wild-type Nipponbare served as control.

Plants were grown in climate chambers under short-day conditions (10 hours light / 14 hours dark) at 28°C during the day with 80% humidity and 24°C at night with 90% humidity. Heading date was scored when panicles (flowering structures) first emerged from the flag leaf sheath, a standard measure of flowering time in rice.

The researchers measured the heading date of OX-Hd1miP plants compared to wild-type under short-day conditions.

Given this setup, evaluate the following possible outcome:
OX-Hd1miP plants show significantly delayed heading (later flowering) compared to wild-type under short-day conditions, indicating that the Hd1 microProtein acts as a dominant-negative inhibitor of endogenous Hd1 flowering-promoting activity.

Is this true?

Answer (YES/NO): NO